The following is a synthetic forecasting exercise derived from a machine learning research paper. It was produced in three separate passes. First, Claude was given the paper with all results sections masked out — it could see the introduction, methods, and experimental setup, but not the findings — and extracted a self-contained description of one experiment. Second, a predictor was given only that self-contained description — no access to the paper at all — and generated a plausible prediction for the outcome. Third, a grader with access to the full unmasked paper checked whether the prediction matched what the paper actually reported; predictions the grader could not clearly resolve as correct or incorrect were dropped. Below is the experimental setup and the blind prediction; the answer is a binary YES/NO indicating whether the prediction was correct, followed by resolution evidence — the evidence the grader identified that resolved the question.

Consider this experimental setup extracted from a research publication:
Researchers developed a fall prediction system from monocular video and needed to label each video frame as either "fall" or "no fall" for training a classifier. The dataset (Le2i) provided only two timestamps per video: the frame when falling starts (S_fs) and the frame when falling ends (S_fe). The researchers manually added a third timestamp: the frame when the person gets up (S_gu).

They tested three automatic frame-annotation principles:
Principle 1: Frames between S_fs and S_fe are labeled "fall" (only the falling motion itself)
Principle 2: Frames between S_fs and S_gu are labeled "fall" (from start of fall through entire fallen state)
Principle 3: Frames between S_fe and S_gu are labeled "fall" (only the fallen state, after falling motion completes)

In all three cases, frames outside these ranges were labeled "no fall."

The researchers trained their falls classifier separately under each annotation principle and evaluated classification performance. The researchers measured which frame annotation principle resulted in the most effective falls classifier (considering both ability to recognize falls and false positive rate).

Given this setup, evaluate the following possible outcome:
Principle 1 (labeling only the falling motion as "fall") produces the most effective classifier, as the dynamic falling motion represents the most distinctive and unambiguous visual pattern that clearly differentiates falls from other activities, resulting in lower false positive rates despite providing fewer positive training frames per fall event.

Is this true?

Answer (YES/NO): NO